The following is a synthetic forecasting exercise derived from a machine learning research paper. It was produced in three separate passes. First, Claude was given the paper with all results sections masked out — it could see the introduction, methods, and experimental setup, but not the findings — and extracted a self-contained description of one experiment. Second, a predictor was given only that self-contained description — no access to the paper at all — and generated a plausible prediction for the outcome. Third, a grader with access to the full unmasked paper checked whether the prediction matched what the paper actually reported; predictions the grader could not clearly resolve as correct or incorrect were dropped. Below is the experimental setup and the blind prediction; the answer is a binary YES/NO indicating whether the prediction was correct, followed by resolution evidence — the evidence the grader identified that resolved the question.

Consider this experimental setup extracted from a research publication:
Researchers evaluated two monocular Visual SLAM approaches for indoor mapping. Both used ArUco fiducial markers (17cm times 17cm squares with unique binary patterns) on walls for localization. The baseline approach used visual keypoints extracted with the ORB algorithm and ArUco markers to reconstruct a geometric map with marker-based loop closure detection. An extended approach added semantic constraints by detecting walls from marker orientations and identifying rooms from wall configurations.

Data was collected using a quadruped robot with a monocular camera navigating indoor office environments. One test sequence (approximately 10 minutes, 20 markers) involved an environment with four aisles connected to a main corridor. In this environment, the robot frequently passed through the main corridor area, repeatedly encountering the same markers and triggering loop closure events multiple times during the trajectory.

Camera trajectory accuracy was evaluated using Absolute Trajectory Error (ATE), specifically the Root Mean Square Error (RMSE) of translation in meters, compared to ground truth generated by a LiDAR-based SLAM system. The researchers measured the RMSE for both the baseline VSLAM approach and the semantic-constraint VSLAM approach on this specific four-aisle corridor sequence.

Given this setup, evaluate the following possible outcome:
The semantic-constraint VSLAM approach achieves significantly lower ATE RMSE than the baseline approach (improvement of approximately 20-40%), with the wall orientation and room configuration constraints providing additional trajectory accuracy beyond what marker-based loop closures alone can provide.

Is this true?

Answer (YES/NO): NO